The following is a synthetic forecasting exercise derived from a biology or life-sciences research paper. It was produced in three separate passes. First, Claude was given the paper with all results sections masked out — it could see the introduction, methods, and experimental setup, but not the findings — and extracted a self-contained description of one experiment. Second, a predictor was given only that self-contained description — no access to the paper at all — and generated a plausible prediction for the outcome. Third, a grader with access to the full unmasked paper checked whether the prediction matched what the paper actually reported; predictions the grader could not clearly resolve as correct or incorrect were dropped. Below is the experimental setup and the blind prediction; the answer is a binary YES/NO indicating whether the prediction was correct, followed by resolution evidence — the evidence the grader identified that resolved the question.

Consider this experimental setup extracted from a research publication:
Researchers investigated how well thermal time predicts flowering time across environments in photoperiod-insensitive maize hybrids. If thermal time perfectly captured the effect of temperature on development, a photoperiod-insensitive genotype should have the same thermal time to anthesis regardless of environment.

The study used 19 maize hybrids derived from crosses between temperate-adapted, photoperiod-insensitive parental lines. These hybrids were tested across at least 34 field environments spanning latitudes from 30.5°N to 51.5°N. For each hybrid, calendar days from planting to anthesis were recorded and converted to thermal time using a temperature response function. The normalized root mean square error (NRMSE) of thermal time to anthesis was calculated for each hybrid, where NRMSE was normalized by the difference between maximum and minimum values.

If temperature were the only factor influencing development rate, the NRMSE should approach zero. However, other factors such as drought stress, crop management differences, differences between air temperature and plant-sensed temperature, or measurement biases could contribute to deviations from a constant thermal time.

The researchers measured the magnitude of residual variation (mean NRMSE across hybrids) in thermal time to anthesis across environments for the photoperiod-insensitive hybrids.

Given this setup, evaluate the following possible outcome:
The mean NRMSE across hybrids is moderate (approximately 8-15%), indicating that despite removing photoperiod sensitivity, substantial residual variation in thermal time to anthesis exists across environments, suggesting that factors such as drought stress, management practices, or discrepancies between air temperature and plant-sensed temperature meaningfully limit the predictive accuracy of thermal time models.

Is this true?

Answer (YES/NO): YES